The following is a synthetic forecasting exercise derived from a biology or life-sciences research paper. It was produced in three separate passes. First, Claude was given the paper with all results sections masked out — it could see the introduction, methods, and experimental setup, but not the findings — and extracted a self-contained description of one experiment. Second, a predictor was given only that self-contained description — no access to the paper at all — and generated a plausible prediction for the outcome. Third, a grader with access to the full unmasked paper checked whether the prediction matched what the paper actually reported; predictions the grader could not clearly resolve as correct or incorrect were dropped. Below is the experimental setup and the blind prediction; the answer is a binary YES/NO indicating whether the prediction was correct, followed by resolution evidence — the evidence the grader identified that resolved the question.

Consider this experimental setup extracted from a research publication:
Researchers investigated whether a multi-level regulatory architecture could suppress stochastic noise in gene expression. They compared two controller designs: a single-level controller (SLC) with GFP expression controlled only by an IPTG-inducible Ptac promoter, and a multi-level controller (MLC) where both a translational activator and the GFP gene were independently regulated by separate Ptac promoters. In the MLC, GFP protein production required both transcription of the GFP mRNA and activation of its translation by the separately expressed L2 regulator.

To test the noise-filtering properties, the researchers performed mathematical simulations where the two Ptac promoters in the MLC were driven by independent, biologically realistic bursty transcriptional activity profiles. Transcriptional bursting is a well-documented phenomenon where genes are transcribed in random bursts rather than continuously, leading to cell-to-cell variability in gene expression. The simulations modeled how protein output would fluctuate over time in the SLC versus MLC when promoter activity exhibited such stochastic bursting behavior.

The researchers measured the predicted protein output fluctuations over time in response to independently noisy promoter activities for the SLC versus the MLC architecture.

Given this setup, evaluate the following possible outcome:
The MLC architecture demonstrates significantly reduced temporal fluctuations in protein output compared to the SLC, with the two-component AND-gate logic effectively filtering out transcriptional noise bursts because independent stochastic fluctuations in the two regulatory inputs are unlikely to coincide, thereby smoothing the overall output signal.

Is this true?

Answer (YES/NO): YES